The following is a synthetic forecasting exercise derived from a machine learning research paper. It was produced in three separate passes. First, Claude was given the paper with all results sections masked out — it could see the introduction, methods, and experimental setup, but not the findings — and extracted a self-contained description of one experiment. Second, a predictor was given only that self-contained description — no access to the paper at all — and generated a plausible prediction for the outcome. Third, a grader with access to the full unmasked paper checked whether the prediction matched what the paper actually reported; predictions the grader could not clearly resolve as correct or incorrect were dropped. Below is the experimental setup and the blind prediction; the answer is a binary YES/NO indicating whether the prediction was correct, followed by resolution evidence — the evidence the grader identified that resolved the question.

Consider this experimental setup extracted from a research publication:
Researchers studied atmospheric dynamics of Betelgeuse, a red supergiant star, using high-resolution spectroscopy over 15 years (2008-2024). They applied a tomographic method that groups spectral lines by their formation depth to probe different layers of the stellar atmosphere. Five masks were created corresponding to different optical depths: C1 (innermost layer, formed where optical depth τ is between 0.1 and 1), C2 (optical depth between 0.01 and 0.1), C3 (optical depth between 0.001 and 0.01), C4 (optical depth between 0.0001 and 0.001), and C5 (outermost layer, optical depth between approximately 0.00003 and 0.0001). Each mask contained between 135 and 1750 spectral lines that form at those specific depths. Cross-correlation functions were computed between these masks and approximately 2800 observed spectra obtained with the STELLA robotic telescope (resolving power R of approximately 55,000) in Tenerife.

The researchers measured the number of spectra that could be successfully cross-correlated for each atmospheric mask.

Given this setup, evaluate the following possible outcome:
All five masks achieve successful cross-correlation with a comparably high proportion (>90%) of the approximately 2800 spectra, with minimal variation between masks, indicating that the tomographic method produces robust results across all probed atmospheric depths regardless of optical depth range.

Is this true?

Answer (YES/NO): NO